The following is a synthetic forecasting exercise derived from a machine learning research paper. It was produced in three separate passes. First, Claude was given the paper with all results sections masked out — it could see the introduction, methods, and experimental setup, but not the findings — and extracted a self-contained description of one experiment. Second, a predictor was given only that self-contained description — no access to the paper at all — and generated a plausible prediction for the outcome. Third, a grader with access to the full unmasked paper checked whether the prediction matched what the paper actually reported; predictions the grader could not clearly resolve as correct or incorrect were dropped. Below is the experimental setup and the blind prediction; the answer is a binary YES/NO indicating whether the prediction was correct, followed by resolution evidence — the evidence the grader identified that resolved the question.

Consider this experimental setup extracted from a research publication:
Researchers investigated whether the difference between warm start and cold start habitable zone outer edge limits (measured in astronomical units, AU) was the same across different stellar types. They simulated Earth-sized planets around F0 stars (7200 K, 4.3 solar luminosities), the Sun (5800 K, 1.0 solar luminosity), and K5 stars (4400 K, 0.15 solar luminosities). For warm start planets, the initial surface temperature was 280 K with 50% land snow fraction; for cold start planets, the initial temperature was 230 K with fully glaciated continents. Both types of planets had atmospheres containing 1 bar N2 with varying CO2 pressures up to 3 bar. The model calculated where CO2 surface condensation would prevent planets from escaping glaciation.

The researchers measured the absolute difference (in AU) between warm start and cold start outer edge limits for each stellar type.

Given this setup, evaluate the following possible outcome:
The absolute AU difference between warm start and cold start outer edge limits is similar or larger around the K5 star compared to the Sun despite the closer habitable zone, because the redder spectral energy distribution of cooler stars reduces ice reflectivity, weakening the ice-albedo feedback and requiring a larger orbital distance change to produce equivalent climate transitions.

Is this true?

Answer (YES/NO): NO